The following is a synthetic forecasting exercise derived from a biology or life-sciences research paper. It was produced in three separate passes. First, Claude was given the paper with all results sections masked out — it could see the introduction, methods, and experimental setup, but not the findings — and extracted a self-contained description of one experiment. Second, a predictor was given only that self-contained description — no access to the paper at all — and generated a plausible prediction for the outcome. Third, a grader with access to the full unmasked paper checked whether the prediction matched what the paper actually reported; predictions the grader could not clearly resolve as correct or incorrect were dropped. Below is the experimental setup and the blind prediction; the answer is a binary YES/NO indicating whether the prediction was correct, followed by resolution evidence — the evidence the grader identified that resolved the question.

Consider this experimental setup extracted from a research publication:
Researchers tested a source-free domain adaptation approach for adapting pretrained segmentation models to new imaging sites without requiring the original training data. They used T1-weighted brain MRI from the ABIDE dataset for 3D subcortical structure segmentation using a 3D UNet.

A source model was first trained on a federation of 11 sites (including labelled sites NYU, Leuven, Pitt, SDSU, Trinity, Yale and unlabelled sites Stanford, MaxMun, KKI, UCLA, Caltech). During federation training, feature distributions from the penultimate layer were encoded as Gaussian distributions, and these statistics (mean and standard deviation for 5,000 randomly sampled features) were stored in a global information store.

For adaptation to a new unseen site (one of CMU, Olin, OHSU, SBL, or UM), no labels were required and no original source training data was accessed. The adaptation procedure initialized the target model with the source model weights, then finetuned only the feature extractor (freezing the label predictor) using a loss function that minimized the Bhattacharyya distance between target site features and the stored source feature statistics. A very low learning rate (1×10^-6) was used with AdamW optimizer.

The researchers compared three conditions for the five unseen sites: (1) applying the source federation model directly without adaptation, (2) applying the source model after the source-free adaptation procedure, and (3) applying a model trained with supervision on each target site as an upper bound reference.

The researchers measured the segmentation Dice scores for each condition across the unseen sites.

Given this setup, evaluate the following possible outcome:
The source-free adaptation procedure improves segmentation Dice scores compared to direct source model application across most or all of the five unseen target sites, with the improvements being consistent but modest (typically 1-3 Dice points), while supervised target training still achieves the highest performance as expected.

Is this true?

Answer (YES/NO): NO